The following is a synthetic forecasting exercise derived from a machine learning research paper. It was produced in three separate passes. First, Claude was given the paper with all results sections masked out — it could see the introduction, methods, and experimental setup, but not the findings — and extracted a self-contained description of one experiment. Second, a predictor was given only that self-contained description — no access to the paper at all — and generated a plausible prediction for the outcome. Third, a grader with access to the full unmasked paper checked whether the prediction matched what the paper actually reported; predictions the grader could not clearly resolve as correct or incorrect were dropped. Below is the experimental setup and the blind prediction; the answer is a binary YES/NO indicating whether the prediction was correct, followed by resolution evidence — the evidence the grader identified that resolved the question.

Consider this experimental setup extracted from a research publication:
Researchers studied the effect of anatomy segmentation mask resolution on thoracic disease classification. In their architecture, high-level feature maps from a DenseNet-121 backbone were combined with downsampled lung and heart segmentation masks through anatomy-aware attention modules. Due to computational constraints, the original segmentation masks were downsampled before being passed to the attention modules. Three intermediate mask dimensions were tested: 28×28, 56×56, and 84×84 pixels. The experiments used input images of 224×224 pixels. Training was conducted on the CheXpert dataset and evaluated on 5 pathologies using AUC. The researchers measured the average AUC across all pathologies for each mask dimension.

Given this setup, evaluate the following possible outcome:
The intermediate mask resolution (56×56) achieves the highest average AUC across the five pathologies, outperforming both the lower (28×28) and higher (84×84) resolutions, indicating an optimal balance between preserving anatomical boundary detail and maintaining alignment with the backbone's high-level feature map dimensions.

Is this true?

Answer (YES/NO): NO